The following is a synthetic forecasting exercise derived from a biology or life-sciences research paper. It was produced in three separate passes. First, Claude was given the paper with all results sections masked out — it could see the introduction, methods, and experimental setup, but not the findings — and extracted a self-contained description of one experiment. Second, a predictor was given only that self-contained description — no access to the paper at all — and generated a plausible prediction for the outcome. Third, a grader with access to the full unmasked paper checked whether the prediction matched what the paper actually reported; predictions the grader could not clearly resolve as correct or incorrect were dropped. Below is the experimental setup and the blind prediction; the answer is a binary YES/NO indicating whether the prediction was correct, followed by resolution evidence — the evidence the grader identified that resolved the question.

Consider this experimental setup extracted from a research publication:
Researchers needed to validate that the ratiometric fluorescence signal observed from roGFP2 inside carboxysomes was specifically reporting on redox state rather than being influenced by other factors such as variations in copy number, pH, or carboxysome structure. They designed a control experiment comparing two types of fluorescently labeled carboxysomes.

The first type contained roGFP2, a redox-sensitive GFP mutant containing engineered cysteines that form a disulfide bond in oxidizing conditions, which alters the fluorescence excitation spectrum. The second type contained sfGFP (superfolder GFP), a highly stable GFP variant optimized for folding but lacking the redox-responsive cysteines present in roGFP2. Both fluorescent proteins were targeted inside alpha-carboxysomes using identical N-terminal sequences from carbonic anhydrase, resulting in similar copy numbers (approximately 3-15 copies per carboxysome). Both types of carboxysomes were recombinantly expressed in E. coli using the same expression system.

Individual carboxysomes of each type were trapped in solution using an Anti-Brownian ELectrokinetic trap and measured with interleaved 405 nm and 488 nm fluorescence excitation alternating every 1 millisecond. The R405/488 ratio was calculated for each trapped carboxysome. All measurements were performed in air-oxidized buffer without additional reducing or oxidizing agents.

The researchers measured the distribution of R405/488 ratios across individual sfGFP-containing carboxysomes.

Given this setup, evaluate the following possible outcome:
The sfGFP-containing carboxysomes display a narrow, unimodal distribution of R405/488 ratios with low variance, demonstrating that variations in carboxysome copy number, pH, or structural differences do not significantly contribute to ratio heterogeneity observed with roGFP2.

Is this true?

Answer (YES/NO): YES